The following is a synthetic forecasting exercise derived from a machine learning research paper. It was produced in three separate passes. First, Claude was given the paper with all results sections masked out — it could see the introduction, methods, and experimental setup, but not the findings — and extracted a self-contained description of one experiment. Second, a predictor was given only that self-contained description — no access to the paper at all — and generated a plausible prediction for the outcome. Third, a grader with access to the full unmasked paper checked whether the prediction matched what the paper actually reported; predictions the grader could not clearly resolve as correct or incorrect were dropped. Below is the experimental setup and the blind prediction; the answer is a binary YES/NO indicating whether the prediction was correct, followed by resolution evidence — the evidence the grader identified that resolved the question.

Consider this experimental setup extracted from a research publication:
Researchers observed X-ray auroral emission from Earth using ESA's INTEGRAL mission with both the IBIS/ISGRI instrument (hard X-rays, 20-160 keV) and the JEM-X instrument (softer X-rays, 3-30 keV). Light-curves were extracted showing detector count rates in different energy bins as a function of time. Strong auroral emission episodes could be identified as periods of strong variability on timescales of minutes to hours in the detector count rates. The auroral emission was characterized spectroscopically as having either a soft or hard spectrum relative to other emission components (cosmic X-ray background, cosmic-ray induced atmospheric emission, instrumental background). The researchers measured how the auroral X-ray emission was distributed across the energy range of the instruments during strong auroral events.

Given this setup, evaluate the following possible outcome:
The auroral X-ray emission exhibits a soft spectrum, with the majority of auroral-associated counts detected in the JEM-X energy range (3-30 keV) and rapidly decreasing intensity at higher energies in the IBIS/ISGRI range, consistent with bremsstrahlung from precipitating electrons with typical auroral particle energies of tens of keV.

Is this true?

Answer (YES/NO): YES